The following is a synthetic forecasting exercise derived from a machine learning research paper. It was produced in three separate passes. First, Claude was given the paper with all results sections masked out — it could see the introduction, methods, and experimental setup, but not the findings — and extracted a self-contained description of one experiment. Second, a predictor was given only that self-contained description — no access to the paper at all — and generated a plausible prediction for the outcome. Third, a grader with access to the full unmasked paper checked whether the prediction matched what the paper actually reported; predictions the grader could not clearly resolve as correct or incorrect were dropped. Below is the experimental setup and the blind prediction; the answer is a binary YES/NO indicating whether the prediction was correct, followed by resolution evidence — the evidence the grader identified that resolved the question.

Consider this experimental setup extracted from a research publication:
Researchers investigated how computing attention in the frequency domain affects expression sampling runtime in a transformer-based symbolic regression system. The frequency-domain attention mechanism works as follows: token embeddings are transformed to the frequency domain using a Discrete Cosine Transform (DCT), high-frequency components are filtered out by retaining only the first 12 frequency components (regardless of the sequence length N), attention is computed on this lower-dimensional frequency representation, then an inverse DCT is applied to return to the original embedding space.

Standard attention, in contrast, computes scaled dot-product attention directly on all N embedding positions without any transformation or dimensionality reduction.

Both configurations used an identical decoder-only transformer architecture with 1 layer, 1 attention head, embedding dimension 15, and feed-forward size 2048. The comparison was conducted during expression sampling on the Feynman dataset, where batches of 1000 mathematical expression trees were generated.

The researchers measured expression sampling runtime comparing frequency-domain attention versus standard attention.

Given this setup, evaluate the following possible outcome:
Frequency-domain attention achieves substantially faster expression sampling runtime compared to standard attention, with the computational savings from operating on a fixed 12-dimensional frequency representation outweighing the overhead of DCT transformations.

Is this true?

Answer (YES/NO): YES